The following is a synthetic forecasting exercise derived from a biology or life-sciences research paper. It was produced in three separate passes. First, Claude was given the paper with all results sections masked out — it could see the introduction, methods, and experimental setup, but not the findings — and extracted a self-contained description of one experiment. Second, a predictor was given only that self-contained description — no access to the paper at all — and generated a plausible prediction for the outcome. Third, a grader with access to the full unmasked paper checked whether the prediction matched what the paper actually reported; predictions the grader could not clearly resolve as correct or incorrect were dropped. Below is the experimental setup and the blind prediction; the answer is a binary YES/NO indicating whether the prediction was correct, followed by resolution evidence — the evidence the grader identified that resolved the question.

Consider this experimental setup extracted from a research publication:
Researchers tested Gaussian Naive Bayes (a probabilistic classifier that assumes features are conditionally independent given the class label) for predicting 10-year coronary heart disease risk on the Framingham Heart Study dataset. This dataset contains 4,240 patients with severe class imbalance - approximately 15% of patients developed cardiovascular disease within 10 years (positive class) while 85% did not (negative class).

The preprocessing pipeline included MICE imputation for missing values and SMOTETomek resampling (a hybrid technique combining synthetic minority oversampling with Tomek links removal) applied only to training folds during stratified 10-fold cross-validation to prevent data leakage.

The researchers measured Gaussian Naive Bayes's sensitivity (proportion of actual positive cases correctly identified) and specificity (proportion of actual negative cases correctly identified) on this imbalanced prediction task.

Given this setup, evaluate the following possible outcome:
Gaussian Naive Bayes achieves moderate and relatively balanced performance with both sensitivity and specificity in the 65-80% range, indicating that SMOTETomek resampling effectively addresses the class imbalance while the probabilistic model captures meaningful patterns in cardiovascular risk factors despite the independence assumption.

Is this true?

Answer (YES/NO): NO